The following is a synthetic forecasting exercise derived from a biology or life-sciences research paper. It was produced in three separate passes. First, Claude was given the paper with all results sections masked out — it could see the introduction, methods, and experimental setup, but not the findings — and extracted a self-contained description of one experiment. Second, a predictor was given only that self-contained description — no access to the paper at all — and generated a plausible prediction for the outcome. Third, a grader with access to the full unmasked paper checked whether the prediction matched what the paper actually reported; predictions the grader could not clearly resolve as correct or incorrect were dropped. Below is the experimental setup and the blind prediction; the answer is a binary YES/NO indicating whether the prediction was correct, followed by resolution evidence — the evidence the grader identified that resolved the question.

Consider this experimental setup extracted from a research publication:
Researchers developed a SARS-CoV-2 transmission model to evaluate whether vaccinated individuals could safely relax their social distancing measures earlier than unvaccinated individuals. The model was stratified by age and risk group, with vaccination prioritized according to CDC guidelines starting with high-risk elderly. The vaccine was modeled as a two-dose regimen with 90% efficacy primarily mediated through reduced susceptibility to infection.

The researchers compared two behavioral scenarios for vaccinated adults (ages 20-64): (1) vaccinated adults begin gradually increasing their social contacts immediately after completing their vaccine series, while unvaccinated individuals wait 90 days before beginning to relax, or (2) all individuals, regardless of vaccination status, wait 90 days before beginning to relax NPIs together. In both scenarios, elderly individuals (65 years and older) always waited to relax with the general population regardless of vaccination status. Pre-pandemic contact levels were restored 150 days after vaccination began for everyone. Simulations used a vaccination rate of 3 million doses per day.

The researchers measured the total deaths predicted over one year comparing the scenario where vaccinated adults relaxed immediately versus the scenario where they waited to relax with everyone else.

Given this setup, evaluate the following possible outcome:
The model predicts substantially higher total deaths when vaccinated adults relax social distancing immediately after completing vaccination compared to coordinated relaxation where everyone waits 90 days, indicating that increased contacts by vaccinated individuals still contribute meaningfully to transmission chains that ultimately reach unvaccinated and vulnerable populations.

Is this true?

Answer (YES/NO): NO